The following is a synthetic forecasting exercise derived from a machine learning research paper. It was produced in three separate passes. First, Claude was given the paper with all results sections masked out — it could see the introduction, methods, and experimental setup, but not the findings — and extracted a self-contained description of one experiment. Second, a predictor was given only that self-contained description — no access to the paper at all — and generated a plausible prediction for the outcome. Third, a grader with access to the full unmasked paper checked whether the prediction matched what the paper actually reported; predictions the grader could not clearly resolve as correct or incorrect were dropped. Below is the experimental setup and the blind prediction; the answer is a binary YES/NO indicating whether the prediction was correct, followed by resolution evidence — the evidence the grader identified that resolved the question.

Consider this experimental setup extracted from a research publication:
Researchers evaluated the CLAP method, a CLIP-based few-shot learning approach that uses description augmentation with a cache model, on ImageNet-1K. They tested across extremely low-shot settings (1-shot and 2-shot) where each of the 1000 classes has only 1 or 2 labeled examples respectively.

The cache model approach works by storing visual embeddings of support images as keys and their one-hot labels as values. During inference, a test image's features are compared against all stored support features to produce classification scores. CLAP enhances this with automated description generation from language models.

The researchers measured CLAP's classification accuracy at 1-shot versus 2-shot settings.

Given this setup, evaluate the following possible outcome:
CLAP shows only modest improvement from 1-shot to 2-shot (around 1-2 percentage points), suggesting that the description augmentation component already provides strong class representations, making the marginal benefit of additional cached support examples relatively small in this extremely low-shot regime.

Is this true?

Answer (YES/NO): NO